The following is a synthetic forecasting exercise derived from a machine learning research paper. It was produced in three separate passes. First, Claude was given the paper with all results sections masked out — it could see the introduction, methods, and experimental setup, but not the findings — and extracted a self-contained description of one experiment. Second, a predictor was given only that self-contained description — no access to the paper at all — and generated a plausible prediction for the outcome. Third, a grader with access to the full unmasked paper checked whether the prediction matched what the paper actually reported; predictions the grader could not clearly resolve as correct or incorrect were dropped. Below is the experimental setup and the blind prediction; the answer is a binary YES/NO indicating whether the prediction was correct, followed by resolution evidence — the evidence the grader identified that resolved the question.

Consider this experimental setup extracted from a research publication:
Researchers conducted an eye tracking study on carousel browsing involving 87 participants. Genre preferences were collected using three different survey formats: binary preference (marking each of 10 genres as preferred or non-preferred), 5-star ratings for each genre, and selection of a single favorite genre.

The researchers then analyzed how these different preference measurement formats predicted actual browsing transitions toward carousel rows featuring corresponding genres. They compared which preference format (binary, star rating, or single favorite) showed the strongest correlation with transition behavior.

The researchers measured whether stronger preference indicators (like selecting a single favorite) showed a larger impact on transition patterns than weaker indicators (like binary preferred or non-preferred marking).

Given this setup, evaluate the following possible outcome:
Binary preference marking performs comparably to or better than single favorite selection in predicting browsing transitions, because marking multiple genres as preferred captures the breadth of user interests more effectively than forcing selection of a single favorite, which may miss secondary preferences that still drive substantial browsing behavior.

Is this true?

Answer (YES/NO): NO